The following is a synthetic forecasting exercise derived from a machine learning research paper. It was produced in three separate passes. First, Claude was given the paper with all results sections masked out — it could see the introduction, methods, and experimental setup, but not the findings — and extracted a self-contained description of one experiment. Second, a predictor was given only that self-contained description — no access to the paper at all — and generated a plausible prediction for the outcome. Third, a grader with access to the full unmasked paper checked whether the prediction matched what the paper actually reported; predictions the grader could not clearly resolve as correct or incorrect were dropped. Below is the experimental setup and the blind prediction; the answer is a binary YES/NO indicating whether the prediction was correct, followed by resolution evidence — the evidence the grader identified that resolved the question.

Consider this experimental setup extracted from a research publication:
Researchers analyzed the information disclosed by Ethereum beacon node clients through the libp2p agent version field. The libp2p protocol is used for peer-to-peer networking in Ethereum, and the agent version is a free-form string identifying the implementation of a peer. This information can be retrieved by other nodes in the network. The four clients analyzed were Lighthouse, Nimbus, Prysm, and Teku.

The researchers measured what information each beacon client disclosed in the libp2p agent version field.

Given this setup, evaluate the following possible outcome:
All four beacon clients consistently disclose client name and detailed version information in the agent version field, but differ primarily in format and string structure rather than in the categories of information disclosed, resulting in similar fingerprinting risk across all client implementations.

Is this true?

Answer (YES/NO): NO